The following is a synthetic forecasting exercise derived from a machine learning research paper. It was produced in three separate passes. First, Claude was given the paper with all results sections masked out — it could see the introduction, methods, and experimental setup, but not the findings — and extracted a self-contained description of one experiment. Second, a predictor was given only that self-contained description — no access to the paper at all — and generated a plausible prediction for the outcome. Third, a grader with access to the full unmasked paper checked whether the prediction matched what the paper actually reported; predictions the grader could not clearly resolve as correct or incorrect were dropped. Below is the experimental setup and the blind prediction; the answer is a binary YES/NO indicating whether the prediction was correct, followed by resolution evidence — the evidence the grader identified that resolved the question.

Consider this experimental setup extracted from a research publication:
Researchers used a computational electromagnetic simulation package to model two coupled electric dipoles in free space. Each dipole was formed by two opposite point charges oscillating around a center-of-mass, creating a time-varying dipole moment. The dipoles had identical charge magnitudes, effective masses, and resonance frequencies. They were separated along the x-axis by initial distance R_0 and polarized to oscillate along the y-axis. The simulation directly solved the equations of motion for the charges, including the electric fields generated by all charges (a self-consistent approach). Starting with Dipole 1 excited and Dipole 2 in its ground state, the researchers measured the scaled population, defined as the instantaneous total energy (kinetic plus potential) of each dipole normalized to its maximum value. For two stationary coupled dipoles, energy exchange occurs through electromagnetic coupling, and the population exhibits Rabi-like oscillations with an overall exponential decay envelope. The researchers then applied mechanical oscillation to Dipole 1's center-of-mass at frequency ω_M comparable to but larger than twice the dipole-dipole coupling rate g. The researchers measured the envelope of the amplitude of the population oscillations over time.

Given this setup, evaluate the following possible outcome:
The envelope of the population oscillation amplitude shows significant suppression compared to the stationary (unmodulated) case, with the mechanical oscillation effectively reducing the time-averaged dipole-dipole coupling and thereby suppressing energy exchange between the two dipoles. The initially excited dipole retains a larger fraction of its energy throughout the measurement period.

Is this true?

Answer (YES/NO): NO